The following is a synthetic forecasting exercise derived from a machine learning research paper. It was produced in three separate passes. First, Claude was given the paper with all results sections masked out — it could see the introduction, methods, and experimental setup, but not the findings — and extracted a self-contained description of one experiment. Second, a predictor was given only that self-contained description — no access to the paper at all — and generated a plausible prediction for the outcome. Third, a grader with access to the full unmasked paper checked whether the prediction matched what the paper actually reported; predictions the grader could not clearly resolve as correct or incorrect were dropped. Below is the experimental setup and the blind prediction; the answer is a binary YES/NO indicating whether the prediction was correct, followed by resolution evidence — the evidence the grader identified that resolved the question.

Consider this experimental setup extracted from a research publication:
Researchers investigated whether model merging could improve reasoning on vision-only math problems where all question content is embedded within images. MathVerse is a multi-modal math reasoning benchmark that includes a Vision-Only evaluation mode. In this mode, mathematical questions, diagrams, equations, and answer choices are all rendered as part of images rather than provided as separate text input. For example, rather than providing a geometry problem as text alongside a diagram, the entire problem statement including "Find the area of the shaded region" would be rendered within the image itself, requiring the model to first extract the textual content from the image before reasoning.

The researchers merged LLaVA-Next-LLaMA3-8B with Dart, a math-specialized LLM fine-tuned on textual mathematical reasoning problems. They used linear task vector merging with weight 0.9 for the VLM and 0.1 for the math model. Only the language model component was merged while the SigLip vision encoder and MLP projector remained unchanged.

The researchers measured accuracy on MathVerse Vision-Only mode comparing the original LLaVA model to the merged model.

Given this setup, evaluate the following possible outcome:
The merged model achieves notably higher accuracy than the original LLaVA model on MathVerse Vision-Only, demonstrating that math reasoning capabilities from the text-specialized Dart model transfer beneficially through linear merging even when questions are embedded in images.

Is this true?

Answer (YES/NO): NO